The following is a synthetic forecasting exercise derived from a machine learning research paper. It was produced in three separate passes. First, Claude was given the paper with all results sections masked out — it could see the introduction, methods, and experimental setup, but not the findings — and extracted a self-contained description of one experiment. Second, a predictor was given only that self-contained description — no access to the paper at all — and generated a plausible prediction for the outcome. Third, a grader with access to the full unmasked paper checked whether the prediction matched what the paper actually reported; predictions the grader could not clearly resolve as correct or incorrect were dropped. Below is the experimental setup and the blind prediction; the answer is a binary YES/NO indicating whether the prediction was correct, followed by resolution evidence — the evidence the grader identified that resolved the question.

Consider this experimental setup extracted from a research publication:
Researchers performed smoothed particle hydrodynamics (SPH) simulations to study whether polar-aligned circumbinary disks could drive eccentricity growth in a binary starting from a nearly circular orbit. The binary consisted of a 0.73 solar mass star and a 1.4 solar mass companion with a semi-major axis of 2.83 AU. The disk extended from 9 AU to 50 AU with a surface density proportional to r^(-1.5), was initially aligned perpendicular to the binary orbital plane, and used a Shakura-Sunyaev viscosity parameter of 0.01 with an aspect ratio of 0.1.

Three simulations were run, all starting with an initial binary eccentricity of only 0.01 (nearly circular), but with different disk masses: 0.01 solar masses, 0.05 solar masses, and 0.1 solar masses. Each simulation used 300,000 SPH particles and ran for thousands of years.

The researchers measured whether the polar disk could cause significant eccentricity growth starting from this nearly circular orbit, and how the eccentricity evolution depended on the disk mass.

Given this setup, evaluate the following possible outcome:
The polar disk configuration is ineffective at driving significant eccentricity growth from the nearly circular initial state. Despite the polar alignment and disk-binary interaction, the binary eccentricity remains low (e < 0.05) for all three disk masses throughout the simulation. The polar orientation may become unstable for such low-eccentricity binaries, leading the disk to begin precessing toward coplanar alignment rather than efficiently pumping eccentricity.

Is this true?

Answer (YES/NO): NO